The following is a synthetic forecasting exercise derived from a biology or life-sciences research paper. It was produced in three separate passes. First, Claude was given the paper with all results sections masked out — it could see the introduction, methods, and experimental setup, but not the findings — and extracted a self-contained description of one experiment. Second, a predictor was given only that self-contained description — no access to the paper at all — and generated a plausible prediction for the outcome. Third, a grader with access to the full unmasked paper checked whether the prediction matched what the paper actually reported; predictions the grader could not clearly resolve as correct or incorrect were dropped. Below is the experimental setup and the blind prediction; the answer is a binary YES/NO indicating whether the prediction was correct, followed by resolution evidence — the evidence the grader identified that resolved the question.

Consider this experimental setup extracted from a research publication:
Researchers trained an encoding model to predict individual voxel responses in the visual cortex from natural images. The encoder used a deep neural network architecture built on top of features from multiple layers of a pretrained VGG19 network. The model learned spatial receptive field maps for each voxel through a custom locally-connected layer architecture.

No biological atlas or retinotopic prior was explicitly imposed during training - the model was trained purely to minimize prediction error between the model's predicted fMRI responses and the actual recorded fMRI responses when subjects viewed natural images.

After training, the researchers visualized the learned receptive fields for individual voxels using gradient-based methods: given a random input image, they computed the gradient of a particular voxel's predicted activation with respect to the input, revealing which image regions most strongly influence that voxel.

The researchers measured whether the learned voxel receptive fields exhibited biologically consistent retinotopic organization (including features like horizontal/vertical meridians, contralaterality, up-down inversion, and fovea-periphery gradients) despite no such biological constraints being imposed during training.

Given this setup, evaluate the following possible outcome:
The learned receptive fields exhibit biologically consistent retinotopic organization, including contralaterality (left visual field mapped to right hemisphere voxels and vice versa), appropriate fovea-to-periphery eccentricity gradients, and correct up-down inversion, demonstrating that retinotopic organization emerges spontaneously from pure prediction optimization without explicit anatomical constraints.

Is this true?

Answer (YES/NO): YES